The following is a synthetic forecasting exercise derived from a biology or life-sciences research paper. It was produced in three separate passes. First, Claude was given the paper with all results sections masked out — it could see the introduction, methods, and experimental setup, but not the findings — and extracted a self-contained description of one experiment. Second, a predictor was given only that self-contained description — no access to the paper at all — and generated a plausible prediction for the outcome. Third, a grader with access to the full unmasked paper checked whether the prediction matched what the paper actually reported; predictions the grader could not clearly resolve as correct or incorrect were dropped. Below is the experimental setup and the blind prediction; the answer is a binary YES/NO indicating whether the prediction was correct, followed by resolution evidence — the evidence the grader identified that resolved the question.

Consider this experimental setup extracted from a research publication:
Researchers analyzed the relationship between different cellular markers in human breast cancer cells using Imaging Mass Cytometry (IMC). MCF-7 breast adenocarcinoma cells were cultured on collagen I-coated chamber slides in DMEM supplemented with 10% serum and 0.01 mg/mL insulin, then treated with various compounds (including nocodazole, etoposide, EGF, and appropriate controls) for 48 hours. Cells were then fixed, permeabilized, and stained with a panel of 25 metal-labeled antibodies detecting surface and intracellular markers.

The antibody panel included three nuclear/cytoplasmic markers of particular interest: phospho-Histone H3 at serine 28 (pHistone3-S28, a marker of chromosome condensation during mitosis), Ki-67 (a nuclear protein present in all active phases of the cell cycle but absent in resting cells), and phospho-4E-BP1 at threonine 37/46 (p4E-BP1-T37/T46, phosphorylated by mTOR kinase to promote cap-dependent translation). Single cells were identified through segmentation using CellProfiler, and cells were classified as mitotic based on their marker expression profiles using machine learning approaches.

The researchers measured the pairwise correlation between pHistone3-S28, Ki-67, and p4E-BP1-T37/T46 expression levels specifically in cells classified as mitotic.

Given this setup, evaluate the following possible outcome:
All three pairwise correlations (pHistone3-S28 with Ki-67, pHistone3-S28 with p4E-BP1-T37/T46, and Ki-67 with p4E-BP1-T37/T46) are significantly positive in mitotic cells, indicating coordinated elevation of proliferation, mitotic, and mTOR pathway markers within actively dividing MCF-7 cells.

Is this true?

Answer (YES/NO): YES